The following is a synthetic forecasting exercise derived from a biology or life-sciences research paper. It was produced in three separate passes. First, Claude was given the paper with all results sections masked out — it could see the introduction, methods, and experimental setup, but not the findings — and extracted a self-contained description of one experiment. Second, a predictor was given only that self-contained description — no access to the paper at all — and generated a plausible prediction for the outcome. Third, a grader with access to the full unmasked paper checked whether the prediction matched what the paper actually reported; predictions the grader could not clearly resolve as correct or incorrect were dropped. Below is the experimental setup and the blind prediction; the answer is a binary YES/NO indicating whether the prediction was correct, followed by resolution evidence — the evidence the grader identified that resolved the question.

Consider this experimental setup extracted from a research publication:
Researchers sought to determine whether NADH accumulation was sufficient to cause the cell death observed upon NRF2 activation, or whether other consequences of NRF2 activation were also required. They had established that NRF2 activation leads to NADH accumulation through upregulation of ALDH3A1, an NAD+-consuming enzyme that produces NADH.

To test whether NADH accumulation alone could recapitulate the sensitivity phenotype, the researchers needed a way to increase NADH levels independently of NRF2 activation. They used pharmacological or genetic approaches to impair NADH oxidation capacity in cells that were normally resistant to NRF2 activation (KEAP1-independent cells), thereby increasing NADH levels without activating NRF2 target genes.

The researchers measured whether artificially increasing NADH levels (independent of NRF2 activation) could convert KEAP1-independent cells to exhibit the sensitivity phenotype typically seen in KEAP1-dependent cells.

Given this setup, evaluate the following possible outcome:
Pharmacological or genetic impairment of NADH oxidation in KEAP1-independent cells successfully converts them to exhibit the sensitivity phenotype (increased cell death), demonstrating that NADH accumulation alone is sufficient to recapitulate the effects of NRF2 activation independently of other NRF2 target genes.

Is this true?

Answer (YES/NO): NO